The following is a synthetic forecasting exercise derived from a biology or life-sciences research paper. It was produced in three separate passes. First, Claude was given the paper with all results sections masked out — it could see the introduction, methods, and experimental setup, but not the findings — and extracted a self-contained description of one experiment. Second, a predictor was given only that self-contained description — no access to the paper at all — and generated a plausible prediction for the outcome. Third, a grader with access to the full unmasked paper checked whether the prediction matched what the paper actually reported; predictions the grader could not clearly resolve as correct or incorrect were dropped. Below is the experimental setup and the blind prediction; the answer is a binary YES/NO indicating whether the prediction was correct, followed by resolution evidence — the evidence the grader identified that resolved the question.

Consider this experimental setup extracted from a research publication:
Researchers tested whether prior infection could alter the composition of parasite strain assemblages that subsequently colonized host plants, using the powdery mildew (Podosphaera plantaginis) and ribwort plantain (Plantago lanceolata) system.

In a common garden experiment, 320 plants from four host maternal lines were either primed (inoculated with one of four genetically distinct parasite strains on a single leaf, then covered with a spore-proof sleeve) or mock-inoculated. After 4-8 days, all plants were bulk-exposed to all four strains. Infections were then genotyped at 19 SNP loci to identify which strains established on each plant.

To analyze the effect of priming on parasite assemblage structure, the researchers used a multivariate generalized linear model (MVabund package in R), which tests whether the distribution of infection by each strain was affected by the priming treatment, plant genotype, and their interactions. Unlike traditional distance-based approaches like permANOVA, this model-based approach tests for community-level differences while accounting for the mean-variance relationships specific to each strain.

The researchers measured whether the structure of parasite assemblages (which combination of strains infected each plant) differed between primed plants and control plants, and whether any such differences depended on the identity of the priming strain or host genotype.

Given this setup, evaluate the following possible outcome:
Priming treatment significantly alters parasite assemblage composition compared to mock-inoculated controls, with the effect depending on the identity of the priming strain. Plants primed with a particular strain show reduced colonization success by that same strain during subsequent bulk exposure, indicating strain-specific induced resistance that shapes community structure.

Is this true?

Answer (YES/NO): NO